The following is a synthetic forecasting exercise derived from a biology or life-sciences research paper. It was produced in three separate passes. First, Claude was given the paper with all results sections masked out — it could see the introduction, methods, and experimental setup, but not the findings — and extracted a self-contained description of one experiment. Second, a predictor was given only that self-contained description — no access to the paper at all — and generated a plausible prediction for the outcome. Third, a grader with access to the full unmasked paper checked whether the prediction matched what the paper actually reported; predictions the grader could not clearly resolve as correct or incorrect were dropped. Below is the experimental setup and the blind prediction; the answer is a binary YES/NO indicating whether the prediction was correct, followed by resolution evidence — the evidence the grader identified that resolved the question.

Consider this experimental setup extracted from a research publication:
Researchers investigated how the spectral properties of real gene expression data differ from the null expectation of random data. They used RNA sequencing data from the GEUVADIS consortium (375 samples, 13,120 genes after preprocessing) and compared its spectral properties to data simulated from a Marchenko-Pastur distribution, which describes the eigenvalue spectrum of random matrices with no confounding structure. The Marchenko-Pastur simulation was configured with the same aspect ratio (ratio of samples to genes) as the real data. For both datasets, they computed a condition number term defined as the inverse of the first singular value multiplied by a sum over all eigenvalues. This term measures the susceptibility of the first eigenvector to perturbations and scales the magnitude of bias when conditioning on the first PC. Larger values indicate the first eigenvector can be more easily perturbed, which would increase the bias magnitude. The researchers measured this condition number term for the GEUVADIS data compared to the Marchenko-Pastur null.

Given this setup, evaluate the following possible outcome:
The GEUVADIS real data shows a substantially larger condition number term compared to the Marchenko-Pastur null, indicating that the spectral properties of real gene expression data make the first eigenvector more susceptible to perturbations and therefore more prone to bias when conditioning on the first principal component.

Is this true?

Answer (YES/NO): YES